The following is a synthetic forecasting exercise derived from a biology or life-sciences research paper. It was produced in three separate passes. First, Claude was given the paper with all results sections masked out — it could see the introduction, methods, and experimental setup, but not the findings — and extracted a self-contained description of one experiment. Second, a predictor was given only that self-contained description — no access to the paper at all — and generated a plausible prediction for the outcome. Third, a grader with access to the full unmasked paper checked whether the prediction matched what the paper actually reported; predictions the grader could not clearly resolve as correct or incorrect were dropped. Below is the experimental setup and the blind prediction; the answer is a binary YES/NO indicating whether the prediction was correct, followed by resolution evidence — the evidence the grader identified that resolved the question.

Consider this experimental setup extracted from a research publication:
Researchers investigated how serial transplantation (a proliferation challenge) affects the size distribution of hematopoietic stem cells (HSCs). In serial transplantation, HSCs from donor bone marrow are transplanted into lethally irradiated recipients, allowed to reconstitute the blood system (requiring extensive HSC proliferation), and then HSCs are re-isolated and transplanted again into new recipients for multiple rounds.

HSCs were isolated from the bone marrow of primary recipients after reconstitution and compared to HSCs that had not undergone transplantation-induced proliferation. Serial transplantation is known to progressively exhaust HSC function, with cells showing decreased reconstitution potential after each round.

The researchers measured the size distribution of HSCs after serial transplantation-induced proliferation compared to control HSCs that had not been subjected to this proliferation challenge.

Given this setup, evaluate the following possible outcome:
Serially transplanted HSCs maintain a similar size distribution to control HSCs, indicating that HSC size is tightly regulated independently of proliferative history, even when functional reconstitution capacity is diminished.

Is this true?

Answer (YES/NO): NO